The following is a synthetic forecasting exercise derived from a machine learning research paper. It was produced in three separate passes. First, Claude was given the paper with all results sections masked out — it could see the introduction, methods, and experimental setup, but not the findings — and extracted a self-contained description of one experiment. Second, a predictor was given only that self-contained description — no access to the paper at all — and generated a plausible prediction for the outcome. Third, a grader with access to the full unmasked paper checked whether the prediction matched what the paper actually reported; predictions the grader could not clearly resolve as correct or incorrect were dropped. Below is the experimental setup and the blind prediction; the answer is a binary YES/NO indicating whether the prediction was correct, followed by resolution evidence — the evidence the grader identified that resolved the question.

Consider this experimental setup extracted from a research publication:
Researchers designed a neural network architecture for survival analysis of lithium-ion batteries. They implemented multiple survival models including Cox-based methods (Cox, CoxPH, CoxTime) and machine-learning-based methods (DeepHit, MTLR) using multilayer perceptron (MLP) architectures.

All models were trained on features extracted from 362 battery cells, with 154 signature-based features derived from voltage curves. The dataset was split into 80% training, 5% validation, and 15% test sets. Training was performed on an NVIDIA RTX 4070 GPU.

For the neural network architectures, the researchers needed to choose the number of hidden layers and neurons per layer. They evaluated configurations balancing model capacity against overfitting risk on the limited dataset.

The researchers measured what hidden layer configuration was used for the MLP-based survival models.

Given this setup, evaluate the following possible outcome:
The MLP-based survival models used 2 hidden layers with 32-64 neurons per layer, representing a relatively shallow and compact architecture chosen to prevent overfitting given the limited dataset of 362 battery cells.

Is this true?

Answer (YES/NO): NO